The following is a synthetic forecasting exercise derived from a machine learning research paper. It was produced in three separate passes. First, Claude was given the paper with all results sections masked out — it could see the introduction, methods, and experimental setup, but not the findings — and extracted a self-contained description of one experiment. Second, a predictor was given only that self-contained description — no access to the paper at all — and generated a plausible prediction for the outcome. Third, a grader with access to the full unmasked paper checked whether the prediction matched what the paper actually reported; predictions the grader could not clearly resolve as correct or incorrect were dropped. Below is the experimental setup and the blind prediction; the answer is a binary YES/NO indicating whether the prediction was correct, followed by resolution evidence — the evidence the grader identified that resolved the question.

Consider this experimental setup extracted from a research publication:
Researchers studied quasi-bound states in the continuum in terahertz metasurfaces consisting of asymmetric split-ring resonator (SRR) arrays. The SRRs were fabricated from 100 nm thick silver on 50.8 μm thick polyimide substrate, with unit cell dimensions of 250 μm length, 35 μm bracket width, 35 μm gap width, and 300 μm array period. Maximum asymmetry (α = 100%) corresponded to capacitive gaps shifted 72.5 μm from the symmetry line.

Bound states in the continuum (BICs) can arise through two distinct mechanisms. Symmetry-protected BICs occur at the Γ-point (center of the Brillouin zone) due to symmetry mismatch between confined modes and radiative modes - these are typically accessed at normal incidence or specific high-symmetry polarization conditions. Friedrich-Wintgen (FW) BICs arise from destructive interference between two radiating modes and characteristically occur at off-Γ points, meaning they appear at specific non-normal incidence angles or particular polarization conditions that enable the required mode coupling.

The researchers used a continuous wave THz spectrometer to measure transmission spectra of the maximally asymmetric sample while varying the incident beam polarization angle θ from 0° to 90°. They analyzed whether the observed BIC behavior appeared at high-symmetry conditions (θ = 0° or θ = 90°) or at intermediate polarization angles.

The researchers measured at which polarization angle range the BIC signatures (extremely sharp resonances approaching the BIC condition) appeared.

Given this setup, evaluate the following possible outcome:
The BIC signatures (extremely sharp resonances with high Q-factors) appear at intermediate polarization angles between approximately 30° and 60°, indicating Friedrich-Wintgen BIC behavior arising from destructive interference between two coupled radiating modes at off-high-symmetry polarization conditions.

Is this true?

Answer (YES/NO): NO